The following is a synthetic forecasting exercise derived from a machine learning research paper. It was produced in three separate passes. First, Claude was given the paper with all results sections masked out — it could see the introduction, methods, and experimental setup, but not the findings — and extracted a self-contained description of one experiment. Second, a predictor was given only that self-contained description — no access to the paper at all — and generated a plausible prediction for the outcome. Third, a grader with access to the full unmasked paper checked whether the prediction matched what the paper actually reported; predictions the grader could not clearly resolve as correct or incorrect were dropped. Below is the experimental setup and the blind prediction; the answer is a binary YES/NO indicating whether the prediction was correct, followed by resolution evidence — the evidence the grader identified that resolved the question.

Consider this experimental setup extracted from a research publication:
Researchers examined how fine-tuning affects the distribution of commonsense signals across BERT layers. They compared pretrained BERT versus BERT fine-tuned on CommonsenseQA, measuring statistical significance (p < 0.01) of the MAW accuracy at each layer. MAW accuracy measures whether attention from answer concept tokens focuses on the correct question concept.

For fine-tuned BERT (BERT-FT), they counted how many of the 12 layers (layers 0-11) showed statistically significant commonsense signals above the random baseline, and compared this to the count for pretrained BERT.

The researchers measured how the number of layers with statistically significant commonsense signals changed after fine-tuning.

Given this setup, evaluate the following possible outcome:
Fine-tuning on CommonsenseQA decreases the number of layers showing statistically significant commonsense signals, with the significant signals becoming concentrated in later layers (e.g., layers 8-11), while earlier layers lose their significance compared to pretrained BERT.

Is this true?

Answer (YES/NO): NO